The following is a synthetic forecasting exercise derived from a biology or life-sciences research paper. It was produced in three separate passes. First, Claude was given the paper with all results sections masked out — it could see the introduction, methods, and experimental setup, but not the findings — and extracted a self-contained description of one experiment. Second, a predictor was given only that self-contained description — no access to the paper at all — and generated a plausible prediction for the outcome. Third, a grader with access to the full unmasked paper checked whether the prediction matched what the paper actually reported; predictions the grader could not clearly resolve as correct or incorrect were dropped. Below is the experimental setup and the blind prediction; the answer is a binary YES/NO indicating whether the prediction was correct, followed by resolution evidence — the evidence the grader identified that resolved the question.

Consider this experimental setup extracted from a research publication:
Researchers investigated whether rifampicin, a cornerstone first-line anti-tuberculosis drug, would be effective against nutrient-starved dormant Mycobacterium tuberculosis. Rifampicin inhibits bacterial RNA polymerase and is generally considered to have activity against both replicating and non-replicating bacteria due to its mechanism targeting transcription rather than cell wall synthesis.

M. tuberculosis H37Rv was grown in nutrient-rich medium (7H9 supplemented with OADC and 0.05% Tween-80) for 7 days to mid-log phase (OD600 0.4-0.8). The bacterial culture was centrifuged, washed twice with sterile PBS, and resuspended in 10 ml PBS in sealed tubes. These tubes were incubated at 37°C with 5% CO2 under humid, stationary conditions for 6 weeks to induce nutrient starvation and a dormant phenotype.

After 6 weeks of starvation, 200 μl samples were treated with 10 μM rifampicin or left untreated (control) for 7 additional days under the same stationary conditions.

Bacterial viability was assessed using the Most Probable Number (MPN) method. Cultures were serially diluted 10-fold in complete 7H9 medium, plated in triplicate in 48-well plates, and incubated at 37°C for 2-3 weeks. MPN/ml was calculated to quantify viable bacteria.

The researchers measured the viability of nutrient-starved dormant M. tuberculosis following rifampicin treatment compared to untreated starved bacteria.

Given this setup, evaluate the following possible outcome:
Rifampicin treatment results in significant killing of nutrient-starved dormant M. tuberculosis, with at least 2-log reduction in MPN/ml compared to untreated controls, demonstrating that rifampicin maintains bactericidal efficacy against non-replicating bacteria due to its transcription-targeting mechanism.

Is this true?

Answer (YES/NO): YES